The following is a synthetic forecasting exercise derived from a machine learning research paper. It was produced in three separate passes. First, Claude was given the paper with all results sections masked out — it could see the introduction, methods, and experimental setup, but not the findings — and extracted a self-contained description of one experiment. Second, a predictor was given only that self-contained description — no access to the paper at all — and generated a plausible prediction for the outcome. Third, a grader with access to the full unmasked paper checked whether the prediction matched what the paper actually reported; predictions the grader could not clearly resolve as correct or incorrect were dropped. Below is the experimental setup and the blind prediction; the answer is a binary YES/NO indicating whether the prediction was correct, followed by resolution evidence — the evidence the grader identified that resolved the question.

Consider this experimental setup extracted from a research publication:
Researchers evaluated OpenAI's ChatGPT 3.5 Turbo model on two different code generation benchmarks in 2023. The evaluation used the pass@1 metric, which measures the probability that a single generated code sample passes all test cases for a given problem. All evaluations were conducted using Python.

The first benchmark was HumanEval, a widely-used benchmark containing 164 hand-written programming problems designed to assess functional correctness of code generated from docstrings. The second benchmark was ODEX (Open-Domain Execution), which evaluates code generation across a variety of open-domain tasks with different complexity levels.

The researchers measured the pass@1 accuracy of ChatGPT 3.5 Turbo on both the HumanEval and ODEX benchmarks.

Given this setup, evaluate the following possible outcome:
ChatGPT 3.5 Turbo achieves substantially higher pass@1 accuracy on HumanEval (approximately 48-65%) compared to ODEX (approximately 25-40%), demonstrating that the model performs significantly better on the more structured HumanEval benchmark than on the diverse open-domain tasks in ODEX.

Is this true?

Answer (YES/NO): NO